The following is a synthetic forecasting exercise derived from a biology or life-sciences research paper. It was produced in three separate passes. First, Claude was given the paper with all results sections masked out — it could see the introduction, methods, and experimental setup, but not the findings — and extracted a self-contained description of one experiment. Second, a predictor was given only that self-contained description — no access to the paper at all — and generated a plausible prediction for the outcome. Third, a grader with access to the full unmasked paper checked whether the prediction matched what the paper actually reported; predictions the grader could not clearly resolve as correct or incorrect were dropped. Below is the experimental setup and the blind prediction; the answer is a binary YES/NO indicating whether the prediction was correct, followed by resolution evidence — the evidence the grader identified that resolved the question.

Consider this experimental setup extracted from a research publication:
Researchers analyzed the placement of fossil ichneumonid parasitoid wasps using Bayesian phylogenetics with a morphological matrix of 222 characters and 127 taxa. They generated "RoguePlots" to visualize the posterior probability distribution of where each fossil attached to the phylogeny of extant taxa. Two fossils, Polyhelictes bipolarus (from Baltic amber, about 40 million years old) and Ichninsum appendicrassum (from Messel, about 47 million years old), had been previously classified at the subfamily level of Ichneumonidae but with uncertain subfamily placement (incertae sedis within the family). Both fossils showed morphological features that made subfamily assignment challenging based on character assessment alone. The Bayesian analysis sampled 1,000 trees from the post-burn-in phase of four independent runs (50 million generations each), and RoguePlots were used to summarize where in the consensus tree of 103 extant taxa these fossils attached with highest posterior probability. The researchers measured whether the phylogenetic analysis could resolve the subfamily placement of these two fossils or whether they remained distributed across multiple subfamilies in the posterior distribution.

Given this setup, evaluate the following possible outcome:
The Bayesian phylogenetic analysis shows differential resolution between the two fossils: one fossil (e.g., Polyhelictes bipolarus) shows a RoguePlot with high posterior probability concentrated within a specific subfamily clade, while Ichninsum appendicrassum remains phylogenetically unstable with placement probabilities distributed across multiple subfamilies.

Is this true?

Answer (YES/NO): NO